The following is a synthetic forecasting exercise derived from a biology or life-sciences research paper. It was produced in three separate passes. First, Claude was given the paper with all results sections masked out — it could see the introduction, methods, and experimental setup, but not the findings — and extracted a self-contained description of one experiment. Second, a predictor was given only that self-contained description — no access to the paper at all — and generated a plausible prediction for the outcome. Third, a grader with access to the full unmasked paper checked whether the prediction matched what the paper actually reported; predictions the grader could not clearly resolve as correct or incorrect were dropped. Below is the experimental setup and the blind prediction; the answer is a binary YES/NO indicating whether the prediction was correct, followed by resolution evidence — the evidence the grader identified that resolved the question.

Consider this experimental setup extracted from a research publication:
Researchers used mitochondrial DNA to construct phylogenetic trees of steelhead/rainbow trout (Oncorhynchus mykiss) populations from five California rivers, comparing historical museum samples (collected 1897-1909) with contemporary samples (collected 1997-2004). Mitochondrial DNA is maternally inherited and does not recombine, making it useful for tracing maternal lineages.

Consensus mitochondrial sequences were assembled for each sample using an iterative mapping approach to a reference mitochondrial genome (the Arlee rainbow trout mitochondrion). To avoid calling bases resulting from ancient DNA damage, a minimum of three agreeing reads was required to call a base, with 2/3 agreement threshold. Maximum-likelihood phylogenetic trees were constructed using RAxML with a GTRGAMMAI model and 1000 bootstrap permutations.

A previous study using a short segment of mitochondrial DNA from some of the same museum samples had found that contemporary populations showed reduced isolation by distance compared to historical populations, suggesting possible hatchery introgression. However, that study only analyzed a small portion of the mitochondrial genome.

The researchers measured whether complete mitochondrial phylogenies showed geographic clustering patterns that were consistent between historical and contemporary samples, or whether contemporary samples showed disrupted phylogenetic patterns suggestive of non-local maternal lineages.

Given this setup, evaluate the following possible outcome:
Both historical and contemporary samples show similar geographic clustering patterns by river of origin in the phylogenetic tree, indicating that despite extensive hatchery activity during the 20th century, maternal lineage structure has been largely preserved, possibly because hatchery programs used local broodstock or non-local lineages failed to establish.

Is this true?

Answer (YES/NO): YES